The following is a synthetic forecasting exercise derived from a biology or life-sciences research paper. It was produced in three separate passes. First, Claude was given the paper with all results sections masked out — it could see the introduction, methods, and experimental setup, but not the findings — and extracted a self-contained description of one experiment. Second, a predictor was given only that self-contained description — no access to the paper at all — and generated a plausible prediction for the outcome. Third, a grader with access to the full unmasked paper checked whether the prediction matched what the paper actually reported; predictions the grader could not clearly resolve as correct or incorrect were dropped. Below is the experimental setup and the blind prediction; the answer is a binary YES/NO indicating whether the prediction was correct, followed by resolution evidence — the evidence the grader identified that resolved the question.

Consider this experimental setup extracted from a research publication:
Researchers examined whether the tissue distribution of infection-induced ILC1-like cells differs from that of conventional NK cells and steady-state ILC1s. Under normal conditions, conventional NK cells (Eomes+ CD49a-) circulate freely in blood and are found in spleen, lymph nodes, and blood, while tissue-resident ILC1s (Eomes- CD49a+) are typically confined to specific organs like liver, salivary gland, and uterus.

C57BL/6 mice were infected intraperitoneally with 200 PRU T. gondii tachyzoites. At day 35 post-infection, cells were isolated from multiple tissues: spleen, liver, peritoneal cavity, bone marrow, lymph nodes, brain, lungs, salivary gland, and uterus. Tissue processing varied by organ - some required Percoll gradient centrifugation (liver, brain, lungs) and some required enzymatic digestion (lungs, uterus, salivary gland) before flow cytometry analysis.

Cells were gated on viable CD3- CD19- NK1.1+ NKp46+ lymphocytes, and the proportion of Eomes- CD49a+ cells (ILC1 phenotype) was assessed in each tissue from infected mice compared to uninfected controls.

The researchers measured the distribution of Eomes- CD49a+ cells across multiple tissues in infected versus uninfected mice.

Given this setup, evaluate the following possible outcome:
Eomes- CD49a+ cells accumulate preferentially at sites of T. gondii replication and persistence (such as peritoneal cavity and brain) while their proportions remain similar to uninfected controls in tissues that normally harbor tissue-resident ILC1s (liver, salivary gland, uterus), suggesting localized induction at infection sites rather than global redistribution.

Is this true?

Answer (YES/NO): NO